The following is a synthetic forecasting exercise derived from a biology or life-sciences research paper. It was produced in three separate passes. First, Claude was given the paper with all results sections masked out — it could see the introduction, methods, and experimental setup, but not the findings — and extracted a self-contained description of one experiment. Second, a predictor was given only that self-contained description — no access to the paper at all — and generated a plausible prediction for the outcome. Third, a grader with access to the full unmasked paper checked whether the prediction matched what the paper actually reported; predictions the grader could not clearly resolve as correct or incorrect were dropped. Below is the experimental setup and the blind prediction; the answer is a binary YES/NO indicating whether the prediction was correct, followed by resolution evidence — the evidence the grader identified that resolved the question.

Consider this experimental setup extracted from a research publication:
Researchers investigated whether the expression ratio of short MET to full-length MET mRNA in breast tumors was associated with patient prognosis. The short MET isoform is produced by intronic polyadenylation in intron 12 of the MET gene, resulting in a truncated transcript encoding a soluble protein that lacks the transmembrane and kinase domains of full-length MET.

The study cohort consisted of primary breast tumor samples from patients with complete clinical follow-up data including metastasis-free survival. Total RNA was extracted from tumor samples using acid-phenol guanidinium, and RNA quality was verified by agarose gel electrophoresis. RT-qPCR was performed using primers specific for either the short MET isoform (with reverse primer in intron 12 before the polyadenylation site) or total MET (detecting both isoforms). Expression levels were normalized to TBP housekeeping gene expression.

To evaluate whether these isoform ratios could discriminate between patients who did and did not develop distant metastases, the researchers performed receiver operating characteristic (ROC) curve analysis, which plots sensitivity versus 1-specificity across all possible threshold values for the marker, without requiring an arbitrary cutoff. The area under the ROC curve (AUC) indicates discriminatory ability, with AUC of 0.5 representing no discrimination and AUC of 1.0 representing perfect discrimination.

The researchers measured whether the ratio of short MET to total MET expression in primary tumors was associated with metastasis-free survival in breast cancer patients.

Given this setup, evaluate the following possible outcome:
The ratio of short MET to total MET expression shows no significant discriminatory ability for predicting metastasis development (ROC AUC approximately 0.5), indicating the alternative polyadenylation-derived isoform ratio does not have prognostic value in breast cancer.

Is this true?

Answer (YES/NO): NO